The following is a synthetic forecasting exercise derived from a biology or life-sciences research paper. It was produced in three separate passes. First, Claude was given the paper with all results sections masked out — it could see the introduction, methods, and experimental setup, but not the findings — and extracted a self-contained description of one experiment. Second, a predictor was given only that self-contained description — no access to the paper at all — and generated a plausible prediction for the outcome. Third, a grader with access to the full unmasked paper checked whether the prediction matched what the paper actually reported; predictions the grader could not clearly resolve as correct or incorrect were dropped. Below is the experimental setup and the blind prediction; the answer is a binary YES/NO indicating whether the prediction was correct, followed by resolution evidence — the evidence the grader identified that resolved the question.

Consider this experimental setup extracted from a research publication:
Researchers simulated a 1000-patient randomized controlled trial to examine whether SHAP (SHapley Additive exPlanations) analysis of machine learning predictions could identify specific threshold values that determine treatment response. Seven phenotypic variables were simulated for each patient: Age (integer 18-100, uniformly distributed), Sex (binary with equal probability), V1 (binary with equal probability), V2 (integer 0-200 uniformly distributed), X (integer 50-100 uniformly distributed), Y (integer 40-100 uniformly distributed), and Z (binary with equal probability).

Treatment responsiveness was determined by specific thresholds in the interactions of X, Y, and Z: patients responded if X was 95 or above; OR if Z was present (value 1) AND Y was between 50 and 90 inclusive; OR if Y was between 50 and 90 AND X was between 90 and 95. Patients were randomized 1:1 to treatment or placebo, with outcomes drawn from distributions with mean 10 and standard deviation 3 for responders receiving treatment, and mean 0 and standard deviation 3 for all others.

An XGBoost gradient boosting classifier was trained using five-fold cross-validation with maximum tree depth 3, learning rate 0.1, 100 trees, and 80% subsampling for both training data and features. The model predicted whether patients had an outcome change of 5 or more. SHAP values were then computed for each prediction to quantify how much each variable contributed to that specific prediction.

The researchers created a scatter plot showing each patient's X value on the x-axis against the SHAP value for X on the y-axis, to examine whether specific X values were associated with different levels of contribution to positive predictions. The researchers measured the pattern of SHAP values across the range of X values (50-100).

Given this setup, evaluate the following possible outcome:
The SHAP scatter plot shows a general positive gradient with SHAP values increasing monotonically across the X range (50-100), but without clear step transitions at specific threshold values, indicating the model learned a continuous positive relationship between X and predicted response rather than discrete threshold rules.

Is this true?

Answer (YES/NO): NO